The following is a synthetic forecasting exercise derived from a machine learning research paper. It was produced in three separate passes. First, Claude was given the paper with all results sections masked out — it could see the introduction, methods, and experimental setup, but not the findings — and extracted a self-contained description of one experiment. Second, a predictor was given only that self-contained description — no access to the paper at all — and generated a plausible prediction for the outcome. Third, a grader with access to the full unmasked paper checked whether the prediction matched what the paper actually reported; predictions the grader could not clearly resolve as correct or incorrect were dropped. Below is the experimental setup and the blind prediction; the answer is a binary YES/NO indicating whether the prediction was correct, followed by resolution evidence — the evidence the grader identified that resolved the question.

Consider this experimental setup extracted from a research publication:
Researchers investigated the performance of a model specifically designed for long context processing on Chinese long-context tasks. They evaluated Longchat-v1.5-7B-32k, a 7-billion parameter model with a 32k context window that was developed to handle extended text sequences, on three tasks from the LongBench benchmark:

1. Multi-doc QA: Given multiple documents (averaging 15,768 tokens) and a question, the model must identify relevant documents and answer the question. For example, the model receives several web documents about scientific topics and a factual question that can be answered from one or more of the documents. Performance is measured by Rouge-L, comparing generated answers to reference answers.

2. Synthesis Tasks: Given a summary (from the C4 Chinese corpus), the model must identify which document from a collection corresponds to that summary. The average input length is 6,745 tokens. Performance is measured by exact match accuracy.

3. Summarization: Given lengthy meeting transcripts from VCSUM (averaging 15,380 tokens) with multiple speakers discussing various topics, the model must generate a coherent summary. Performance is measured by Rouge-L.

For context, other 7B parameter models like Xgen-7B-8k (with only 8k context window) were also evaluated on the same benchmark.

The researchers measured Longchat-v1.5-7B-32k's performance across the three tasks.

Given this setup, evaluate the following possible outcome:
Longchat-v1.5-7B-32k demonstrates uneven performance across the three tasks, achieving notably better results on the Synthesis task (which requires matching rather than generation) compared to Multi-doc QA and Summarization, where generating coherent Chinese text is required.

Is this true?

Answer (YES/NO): NO